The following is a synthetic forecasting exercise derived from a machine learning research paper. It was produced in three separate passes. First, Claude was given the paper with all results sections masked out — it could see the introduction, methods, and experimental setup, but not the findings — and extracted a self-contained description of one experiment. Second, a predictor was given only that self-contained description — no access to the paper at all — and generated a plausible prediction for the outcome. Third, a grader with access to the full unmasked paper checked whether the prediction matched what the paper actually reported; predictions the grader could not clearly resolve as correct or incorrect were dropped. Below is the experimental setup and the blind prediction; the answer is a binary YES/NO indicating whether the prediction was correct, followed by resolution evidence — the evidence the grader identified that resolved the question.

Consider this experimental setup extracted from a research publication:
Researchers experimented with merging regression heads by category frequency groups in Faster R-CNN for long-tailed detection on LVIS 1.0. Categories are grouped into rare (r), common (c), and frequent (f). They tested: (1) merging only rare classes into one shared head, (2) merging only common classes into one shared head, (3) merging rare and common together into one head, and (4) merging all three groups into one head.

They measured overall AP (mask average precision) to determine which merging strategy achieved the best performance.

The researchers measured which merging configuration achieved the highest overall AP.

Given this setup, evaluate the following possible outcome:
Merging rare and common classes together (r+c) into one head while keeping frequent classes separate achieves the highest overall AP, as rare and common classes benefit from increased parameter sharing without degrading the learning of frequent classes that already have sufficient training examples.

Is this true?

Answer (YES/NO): NO